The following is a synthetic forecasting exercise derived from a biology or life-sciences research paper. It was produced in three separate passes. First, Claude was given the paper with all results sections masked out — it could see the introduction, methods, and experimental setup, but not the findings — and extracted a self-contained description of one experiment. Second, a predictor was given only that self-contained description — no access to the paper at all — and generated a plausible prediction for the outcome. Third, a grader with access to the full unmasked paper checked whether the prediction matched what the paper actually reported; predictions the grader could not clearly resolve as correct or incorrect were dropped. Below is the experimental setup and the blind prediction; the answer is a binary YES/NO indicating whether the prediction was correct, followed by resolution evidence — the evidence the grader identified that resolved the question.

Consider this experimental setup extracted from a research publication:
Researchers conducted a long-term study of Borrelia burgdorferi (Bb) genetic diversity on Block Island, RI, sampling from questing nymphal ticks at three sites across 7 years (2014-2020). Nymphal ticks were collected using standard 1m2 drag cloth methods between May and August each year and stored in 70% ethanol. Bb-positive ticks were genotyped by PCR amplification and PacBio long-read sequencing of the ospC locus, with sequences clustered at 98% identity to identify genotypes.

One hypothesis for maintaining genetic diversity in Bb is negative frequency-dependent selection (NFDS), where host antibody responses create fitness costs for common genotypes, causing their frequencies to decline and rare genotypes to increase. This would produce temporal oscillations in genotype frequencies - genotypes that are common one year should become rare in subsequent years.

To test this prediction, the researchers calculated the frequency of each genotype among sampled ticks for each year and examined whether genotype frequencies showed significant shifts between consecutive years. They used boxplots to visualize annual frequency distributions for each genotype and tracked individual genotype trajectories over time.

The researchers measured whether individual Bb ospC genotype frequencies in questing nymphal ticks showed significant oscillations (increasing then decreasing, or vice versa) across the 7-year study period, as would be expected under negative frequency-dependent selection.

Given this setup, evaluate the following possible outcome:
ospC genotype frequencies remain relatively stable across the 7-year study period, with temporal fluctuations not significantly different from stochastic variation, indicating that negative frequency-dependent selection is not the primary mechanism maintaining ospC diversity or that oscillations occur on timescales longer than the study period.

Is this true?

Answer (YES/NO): YES